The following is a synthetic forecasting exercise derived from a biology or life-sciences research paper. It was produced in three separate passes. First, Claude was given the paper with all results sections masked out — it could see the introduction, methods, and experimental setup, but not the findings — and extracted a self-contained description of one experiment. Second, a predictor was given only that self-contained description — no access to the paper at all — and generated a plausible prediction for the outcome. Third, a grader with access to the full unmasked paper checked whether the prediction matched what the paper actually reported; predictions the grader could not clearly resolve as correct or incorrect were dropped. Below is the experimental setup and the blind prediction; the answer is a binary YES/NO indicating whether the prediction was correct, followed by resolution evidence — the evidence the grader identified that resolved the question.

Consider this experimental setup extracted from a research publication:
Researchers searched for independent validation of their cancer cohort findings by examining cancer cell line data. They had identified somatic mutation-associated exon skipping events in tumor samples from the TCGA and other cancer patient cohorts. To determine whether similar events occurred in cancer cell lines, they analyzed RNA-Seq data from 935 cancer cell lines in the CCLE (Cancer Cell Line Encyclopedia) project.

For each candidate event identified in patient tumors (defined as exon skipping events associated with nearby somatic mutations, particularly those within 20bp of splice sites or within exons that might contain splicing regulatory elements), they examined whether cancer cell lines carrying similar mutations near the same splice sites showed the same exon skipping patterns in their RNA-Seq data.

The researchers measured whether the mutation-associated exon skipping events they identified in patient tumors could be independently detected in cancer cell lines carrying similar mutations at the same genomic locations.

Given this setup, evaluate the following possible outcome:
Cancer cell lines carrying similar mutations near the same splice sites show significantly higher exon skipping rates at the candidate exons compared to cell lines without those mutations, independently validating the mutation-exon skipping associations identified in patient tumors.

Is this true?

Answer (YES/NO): YES